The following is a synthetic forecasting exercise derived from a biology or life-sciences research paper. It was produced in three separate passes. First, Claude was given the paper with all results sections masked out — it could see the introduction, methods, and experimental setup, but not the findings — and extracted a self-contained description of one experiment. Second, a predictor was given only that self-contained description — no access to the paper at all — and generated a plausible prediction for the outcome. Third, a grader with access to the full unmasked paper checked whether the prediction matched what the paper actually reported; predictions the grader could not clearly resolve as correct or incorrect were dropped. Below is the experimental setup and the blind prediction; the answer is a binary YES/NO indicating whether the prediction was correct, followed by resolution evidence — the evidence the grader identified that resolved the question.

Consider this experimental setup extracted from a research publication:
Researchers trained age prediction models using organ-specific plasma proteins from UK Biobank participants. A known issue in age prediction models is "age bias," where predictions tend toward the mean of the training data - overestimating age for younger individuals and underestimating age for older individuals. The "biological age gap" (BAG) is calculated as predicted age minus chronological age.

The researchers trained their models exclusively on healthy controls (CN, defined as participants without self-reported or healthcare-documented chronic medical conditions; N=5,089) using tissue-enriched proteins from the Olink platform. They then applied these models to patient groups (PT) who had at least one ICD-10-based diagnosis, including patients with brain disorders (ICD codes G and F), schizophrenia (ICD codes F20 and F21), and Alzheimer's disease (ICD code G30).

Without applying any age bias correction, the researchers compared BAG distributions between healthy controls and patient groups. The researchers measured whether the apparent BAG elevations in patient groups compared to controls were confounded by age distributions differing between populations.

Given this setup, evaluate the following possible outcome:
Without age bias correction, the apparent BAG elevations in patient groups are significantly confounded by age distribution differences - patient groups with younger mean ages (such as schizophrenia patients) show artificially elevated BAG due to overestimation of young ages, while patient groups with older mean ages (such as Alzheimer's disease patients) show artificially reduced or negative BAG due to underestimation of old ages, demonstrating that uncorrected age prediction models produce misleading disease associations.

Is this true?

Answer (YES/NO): NO